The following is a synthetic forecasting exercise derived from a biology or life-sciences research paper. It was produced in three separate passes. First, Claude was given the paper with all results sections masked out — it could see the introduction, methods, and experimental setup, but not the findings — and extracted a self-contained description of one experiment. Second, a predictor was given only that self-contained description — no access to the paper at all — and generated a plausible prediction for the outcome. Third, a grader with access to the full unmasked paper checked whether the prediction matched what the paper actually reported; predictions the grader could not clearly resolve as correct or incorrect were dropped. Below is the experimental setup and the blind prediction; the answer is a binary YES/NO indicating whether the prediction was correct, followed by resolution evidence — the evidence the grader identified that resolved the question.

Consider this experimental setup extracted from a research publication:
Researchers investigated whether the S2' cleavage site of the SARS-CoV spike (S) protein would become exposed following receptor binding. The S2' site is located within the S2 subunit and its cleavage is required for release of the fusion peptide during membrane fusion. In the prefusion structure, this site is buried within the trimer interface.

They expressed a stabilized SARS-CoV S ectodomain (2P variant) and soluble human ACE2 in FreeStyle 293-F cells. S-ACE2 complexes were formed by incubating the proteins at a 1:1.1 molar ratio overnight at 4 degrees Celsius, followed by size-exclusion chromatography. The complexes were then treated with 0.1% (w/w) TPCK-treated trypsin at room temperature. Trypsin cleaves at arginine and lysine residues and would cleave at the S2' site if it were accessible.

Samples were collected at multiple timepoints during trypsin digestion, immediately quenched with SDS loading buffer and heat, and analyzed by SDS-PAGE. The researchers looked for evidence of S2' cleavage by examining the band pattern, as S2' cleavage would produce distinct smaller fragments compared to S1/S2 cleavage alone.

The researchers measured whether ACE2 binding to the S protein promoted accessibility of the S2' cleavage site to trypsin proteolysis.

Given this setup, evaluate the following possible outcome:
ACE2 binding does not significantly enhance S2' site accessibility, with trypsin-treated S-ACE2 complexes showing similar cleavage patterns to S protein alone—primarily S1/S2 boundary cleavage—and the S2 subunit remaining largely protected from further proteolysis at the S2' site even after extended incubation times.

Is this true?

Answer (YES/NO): YES